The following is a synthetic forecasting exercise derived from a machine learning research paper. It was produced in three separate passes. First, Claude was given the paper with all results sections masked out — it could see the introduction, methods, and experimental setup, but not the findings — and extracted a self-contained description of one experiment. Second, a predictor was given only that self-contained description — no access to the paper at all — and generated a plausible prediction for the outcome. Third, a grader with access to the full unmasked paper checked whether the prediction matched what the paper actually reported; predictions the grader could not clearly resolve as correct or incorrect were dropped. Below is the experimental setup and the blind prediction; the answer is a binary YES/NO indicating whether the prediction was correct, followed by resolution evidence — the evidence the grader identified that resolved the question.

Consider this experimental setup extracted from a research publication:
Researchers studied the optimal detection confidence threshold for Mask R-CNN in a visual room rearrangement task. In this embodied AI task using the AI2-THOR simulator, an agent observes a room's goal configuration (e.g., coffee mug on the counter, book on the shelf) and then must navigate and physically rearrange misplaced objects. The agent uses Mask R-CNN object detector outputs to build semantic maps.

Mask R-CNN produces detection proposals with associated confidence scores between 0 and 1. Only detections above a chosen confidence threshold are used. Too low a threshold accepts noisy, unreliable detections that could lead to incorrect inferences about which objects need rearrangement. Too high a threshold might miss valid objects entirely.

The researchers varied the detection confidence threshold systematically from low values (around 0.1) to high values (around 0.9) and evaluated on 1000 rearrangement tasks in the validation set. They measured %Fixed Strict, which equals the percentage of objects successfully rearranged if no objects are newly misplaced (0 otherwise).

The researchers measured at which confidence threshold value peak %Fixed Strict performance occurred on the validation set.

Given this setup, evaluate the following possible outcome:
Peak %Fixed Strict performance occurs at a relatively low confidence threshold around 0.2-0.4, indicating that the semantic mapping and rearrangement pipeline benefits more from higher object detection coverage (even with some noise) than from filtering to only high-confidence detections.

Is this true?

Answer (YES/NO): NO